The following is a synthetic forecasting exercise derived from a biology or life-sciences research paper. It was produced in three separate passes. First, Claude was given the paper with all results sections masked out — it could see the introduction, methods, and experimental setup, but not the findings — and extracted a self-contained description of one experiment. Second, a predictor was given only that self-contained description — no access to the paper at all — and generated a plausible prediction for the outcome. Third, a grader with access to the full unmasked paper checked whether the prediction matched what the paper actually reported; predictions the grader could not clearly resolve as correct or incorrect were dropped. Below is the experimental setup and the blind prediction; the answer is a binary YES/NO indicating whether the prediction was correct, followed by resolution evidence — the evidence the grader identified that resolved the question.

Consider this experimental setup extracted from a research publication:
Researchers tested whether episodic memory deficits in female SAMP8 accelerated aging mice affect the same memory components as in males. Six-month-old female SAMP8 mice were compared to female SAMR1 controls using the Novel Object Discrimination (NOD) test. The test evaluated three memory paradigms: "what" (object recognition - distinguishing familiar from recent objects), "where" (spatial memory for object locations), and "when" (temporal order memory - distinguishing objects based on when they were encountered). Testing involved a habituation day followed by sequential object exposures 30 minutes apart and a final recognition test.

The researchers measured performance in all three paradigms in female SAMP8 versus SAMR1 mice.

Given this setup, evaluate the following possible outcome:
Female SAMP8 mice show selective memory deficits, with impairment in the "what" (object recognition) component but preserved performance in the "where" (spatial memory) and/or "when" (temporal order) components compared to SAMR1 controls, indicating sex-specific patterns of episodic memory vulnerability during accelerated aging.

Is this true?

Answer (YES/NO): NO